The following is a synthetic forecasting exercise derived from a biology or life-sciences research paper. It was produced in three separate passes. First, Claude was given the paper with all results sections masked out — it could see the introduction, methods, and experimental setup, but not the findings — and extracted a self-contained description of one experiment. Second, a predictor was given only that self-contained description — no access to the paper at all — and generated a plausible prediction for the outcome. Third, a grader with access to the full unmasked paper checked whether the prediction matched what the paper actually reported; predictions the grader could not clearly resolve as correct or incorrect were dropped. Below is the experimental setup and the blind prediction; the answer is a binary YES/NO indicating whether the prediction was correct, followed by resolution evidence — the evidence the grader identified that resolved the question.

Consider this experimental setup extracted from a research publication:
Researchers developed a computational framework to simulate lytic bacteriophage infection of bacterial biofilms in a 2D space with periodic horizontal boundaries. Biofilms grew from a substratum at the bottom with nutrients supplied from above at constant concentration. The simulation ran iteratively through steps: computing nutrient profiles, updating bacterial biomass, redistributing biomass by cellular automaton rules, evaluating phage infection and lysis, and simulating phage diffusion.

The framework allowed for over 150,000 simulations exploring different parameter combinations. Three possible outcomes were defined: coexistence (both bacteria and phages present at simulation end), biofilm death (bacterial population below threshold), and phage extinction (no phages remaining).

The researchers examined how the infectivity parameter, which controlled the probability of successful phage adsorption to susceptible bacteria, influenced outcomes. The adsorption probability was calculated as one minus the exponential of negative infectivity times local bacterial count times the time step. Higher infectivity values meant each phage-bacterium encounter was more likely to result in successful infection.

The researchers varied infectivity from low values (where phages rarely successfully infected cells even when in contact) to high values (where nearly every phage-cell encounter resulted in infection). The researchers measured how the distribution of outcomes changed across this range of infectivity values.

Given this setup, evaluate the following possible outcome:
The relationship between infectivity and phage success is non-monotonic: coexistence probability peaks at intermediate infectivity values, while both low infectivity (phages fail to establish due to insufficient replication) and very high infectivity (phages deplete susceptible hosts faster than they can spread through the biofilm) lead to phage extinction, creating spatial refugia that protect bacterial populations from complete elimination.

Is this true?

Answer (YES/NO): NO